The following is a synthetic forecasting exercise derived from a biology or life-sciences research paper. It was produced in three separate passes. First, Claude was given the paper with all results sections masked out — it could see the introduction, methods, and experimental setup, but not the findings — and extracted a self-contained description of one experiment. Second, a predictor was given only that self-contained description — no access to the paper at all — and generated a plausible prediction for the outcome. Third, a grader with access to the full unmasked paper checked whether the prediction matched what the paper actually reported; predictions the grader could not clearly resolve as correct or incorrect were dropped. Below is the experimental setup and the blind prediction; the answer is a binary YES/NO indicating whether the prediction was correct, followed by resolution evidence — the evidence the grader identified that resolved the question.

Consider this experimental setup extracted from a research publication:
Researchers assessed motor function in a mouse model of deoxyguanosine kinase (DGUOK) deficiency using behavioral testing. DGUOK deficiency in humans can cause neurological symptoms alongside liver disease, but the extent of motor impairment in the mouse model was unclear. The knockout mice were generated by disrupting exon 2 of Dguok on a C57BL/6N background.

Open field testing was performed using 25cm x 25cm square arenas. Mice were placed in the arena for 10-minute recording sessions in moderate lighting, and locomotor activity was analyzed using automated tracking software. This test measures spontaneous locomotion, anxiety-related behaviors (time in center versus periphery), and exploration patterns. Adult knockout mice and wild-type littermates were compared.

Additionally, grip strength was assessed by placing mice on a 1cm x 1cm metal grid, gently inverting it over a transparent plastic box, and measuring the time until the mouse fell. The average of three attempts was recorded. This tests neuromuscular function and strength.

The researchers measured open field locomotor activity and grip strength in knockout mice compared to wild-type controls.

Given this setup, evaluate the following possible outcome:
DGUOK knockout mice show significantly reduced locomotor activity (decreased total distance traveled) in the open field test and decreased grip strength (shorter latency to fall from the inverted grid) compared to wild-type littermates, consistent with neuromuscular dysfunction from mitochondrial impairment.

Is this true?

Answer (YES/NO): NO